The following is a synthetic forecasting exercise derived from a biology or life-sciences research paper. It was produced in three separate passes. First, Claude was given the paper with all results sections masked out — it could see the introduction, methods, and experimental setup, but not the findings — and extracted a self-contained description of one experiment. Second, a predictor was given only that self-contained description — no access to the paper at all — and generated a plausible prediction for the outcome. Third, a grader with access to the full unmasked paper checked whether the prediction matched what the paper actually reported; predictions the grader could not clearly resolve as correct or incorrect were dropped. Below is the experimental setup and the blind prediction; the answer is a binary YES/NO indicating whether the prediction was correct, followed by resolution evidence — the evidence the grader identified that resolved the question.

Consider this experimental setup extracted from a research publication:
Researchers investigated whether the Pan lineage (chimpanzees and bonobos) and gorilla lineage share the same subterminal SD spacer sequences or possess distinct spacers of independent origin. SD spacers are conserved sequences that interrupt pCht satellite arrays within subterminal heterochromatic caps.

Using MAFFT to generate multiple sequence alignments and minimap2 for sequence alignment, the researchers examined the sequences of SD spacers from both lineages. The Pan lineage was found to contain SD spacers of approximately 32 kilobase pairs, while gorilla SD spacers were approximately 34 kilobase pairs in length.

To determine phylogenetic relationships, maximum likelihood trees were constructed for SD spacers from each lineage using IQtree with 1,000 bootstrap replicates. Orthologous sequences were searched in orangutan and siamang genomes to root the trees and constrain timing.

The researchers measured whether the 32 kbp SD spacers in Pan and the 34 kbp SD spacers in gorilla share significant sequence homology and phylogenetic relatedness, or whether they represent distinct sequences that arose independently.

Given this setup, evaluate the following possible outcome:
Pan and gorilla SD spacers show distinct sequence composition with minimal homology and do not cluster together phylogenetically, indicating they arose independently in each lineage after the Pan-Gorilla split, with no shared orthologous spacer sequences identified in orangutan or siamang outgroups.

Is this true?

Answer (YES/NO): NO